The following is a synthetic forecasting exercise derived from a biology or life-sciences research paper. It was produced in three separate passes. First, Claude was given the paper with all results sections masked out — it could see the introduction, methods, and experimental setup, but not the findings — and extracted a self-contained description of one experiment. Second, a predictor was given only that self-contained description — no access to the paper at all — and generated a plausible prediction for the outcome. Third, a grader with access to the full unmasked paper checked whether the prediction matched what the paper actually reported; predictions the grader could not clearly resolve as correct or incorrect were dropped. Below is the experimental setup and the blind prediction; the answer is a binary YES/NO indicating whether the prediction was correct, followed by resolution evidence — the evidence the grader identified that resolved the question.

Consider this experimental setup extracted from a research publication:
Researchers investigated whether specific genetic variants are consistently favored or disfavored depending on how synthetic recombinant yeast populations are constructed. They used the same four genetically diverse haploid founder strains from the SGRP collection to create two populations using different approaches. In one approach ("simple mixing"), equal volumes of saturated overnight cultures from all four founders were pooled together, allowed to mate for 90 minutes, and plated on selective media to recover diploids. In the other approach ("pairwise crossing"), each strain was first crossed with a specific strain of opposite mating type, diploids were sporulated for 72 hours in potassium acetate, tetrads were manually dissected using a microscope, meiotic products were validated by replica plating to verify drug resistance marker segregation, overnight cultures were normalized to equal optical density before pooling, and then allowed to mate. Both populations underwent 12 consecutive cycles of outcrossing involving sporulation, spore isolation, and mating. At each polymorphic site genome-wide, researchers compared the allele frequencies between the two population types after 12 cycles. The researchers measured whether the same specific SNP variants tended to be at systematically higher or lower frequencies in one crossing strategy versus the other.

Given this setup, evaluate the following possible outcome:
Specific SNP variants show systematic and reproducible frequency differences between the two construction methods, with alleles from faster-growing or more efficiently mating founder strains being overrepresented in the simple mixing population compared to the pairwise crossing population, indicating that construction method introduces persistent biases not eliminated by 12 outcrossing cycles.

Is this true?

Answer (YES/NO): NO